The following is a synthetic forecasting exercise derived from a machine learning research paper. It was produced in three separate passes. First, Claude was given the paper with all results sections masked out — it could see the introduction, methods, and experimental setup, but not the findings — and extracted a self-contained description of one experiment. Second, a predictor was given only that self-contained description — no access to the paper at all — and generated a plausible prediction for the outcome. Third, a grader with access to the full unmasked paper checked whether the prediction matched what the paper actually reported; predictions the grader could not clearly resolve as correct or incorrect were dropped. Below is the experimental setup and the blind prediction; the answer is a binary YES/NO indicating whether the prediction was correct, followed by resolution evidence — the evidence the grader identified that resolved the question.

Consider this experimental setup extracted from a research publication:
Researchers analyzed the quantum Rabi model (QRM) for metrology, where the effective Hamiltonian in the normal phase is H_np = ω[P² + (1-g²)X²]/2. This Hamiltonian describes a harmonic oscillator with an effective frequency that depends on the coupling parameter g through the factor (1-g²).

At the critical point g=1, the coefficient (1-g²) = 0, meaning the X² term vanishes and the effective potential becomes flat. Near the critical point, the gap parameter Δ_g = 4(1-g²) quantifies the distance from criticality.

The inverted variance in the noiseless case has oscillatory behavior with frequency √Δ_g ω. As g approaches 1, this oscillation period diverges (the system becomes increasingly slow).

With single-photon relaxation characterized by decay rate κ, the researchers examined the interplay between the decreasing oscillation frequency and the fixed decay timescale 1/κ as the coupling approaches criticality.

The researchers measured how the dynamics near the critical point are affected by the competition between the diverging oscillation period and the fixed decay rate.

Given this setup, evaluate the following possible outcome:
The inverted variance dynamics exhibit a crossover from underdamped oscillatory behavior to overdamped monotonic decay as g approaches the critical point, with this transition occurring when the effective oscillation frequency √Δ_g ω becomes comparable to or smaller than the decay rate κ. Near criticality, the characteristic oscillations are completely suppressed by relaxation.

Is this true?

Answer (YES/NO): NO